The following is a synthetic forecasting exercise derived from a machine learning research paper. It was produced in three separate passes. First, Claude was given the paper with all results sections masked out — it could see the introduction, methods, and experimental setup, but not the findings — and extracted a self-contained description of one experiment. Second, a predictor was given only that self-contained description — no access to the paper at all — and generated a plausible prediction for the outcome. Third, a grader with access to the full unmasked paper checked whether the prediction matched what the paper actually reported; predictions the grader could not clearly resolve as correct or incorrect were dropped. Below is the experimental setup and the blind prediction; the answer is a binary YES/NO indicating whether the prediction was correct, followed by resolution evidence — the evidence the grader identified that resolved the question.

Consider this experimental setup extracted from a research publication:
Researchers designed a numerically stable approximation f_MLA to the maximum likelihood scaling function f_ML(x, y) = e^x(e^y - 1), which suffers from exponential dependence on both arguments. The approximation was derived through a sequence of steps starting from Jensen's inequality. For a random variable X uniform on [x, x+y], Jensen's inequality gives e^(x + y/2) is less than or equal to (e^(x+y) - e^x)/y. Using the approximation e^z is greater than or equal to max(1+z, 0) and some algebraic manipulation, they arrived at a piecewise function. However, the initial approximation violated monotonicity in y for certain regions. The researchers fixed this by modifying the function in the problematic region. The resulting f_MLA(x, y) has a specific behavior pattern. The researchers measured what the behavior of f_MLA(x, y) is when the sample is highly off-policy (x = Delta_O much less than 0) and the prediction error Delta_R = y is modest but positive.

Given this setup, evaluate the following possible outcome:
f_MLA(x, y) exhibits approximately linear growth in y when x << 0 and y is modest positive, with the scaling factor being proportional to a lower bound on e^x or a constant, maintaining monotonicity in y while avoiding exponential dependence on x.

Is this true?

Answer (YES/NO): NO